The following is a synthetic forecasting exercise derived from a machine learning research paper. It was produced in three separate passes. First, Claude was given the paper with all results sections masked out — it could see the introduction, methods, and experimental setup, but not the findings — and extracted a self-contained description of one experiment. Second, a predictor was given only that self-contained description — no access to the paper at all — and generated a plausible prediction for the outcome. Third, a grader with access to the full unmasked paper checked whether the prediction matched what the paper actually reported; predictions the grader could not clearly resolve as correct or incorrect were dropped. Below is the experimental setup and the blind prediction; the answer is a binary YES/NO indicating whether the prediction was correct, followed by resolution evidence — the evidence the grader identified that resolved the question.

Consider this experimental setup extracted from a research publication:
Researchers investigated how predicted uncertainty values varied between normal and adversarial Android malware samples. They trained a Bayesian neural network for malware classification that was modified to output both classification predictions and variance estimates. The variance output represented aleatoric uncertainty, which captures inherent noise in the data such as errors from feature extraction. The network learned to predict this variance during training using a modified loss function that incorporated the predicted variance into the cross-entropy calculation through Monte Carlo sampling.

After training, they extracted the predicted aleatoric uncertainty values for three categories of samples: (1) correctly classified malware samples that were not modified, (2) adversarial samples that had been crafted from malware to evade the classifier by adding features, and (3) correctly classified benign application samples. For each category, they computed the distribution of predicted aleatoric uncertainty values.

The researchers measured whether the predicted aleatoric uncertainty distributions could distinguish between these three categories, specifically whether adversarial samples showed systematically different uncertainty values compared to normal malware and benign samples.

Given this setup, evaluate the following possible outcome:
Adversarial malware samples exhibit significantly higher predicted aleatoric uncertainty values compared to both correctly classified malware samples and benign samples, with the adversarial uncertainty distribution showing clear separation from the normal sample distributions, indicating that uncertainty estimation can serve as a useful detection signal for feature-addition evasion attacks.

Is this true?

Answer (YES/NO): NO